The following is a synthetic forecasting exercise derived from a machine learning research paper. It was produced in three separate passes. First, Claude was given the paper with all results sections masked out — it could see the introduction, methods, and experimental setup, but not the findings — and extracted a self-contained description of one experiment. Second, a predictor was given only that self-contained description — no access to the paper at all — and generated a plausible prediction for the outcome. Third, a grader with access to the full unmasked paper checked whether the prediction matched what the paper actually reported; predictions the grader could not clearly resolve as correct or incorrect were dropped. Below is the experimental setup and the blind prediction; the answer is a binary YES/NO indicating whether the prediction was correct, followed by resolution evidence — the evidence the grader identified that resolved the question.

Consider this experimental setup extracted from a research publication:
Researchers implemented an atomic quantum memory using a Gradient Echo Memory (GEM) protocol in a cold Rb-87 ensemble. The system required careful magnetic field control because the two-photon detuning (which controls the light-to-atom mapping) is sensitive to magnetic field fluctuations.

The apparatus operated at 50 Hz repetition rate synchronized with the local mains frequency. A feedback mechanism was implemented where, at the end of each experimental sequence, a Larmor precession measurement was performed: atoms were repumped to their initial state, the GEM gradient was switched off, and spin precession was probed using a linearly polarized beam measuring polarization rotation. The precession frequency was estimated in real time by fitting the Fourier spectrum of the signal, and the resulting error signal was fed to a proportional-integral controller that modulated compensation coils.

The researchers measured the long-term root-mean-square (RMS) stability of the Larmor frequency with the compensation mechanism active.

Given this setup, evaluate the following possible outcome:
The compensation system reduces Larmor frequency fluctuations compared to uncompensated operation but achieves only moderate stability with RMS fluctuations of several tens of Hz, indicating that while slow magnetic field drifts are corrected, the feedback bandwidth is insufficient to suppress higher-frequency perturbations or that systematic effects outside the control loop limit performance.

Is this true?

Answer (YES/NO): NO